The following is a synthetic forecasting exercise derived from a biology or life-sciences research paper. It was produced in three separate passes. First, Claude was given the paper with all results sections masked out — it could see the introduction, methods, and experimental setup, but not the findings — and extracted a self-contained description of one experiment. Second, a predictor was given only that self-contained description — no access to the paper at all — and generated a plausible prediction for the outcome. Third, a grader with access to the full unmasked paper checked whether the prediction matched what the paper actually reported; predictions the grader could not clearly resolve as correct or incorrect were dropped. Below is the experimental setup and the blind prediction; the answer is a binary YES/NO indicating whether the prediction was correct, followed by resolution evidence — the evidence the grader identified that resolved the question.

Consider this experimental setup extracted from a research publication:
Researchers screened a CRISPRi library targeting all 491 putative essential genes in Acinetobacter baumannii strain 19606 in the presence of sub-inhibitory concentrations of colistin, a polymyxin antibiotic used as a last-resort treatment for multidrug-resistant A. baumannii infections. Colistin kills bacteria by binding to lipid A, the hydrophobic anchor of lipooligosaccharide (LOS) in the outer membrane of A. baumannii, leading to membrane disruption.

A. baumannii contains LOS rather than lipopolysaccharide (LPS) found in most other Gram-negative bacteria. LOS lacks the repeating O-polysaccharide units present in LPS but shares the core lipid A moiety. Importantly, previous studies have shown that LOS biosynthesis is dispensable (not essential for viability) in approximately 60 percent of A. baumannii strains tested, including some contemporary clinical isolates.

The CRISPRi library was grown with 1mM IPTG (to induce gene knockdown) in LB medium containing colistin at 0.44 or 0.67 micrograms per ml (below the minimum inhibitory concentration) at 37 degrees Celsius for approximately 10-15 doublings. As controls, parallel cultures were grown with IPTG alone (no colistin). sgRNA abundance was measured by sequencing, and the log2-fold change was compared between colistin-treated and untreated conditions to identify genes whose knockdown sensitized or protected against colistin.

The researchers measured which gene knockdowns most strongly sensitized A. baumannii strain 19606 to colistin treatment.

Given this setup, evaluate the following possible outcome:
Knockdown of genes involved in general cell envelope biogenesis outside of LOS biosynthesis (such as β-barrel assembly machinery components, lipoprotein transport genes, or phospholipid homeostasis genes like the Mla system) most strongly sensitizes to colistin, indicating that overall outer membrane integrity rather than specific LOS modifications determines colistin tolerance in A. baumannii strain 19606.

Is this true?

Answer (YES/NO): NO